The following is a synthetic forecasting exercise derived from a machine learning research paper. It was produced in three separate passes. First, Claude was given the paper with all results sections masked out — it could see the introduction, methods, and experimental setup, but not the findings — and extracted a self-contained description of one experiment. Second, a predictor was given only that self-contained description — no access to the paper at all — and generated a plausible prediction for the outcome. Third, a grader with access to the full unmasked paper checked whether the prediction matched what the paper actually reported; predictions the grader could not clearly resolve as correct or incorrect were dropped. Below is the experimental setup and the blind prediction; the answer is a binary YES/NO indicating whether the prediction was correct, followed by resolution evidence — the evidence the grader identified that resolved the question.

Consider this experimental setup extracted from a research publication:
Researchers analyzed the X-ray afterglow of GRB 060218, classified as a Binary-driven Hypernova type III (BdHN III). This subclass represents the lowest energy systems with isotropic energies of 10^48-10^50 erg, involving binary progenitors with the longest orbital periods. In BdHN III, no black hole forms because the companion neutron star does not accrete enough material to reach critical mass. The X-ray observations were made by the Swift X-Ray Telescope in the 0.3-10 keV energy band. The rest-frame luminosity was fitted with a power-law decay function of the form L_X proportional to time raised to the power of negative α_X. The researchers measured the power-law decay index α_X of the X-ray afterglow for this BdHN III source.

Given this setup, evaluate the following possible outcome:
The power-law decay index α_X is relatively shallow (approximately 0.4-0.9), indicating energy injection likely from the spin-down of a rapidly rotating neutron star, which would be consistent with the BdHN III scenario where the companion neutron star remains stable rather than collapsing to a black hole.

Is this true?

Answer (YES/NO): NO